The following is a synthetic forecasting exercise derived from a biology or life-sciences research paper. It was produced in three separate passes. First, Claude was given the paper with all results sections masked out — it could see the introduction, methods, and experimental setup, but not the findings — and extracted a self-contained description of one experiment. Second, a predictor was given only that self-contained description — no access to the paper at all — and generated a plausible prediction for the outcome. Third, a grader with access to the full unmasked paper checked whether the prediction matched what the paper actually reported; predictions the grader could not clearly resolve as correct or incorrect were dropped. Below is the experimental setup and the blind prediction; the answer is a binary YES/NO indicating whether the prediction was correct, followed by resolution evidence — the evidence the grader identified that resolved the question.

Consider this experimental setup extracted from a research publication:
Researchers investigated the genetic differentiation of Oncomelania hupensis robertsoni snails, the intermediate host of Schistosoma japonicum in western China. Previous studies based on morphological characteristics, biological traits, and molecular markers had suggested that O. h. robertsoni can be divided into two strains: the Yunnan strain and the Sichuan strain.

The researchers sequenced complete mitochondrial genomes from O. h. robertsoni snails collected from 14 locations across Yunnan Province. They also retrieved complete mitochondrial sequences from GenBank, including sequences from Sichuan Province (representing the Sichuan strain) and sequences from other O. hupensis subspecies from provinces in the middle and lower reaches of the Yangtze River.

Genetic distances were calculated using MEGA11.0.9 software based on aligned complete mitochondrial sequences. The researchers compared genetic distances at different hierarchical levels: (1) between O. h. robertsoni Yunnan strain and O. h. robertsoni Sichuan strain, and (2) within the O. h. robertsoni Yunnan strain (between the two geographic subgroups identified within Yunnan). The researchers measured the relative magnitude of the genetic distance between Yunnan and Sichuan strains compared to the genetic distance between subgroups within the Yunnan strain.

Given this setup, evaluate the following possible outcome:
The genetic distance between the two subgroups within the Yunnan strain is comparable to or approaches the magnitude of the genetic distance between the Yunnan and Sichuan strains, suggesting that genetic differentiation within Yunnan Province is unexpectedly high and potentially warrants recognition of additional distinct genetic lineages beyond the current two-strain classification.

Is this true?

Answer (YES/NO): NO